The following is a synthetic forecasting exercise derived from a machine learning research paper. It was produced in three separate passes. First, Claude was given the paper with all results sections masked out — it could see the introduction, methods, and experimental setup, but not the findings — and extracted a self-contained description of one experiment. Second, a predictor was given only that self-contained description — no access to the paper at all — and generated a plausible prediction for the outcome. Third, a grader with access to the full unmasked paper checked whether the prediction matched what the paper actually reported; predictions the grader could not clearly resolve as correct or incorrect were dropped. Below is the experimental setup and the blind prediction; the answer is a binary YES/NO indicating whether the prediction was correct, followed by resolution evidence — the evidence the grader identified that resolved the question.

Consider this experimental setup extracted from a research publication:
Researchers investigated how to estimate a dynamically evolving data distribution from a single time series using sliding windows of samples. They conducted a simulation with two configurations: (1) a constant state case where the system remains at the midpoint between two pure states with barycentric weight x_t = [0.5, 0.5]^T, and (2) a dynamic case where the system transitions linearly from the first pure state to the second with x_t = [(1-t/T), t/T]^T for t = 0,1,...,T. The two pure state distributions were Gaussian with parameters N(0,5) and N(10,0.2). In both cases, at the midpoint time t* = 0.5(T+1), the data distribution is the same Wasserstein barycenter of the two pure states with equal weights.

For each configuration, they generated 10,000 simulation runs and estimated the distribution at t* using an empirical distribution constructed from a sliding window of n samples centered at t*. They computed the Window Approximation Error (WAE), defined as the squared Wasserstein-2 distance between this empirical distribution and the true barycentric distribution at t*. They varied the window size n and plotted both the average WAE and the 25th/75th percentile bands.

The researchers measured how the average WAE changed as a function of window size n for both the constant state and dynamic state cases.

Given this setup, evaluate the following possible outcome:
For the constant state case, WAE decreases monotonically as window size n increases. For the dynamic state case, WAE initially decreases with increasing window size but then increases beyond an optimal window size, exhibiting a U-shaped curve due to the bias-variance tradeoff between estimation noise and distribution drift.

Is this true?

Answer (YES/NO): YES